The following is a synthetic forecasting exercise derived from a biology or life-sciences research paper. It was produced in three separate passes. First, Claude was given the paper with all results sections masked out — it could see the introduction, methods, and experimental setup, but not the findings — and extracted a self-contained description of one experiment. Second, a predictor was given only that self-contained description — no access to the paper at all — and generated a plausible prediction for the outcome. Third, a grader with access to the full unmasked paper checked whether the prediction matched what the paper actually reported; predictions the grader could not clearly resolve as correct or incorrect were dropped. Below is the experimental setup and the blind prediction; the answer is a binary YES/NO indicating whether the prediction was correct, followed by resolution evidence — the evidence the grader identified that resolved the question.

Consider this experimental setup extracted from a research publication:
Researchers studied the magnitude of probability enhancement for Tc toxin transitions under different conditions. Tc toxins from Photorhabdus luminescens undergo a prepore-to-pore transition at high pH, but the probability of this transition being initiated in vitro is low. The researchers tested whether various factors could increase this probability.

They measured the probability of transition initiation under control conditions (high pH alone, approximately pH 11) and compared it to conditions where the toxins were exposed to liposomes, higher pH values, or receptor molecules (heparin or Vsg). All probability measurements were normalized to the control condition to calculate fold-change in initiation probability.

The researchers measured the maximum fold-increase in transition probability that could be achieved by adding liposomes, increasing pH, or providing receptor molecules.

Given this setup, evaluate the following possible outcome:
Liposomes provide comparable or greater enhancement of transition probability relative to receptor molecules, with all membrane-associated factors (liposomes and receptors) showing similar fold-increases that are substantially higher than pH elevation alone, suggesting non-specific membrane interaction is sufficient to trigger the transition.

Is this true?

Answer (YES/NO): NO